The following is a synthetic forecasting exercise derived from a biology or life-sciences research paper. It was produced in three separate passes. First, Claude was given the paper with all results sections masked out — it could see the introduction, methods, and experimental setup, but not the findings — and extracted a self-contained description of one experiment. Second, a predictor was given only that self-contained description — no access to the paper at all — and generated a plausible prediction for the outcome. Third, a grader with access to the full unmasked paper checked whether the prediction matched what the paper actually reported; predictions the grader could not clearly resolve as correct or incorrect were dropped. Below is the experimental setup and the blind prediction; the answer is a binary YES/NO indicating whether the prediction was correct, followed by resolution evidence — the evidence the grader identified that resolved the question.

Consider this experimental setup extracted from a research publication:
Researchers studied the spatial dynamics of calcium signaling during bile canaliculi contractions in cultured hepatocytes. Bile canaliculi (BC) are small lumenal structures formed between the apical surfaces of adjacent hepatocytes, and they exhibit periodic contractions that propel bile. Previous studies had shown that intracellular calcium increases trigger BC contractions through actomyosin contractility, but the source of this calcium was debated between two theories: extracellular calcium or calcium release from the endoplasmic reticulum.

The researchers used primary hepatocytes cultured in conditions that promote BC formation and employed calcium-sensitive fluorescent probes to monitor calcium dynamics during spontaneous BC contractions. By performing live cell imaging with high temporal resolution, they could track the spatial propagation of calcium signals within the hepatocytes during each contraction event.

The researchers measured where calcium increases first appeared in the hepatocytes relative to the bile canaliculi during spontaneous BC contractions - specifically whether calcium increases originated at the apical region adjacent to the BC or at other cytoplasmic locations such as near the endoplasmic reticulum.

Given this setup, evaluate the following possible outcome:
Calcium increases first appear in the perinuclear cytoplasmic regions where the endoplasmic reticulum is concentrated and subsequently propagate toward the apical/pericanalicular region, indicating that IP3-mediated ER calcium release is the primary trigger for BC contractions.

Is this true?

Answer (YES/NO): NO